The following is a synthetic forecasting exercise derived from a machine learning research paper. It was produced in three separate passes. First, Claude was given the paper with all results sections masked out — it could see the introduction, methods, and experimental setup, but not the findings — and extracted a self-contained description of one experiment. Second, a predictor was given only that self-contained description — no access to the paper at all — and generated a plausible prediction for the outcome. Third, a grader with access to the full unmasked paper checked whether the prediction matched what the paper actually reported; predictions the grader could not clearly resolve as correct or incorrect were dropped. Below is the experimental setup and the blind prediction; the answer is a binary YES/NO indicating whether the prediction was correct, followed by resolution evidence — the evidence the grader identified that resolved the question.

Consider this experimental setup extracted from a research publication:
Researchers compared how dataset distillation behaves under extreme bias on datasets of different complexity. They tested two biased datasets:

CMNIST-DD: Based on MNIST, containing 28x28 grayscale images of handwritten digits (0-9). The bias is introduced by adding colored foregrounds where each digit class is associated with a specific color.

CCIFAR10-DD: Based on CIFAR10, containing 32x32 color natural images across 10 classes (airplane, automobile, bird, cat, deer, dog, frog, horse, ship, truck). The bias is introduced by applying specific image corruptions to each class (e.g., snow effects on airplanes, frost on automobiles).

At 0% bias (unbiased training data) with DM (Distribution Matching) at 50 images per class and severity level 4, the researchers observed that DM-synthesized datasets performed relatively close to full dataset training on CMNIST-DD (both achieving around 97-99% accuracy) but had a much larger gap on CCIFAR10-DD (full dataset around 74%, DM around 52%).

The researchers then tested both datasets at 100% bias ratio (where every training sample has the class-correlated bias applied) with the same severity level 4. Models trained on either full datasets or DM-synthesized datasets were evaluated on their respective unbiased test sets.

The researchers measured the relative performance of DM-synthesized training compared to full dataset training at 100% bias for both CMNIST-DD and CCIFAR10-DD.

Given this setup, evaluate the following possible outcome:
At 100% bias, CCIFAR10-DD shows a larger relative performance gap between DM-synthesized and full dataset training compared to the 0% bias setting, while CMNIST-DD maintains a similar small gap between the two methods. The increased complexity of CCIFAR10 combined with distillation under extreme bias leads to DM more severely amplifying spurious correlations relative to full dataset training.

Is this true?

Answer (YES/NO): NO